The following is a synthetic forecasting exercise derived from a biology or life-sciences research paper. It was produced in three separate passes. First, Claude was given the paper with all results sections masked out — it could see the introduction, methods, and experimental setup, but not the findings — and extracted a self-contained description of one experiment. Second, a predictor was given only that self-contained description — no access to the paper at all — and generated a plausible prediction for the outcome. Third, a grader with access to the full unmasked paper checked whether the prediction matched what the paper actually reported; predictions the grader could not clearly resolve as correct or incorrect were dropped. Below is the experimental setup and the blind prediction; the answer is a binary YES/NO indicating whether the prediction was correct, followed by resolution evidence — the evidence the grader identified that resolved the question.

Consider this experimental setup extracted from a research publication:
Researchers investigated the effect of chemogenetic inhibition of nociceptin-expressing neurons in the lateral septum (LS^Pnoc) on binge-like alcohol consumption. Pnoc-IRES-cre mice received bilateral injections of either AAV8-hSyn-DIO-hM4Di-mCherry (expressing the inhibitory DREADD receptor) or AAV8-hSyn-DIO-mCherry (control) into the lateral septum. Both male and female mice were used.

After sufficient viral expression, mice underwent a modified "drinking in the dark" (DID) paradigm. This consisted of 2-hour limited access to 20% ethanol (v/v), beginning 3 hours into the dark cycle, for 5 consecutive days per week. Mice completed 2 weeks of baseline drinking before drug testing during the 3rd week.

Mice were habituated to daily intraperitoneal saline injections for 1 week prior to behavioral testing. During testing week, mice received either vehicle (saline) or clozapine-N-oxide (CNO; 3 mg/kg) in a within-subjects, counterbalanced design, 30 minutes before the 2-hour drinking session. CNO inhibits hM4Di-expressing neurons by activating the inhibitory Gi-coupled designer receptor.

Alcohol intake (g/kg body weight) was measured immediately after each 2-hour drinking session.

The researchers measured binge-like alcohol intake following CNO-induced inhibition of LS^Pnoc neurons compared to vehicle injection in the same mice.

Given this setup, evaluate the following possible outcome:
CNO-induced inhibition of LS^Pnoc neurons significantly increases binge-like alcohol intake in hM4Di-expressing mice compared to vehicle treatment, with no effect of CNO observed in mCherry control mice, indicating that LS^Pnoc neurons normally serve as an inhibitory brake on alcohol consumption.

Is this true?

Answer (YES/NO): NO